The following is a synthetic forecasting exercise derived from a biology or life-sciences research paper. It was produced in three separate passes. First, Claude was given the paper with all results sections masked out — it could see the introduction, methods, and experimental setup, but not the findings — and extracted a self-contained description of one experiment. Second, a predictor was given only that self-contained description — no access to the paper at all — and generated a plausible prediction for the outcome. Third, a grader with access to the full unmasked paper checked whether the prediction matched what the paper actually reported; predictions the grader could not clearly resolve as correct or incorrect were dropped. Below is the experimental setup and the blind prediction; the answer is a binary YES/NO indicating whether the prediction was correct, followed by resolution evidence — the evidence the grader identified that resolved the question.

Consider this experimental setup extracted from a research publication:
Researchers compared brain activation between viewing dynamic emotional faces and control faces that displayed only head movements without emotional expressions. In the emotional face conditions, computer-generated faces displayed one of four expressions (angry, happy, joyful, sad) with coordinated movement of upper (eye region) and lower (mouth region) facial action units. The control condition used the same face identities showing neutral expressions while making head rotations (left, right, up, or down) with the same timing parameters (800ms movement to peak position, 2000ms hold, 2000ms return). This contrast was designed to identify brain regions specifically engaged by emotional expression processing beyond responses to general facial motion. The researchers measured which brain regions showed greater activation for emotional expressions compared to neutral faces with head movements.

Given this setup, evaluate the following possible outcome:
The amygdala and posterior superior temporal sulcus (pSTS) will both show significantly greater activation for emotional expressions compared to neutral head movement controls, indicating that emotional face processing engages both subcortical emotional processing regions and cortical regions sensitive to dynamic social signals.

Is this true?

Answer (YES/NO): NO